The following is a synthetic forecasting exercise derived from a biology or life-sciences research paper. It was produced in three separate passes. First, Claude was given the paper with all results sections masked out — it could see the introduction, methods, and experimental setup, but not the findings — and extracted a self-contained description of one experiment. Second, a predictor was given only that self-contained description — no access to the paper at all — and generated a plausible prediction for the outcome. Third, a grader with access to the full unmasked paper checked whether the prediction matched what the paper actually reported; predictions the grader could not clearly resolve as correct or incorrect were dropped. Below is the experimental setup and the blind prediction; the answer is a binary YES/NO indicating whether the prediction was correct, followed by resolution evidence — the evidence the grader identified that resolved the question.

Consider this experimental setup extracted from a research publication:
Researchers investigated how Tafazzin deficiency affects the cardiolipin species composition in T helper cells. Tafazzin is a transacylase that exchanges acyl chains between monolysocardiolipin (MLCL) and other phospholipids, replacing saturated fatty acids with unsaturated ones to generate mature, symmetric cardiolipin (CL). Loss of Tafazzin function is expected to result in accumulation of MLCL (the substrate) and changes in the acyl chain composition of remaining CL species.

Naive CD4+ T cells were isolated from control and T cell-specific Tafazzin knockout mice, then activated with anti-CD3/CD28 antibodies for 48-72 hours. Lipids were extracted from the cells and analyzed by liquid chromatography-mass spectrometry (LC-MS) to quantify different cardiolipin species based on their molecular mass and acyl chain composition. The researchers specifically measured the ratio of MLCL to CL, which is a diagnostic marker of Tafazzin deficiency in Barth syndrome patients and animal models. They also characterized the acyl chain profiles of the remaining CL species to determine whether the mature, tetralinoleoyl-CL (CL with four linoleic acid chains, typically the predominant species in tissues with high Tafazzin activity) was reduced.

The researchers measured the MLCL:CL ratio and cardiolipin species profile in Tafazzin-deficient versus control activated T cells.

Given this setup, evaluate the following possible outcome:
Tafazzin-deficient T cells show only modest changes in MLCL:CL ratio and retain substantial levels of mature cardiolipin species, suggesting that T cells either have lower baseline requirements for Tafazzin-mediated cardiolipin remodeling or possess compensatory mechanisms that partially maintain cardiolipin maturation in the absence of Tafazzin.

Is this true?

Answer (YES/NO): NO